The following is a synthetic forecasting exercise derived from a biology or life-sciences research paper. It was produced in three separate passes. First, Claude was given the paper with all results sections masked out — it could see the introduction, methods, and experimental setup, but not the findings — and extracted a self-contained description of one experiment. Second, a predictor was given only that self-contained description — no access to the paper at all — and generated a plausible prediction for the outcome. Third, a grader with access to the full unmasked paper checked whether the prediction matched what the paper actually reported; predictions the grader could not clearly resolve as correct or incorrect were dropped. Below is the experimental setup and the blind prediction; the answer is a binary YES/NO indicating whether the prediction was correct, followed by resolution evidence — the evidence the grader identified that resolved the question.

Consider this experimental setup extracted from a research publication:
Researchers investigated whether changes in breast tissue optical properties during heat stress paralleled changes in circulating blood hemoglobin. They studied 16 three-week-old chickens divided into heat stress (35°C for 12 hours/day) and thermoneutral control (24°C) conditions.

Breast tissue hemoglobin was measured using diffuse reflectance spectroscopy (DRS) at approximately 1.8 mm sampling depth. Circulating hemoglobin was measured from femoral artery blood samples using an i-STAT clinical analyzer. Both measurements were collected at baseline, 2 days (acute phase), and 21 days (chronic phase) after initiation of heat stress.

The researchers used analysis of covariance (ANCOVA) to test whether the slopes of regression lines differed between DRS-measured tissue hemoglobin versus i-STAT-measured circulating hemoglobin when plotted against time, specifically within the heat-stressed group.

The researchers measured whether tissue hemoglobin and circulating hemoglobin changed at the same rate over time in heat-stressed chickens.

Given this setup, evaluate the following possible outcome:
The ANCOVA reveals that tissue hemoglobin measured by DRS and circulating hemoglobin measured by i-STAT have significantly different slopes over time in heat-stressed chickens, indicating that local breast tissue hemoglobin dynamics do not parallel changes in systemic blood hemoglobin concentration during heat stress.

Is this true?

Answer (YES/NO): NO